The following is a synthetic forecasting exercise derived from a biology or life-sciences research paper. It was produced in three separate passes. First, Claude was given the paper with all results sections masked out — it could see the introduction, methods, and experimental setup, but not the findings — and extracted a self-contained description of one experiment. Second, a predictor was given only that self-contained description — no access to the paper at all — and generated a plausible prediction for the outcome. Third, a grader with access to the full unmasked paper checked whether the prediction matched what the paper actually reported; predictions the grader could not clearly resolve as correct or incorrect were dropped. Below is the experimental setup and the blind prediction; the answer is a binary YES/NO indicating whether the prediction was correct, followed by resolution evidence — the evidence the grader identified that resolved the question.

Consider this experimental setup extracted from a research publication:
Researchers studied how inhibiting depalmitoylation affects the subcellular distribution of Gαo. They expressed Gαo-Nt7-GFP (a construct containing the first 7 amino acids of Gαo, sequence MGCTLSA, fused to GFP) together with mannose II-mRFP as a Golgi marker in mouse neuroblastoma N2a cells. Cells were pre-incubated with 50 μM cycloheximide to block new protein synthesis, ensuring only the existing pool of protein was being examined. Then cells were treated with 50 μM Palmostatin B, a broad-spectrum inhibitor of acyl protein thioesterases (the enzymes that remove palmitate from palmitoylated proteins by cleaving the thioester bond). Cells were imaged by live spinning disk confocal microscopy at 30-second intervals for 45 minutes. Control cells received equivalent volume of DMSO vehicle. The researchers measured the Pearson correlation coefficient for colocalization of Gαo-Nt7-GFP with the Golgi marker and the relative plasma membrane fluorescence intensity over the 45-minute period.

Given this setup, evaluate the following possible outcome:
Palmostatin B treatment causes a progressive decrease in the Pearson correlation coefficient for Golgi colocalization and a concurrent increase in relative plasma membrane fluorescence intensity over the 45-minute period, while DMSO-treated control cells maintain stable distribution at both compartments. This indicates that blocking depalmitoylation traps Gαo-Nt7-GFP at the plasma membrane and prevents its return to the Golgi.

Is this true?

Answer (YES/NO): NO